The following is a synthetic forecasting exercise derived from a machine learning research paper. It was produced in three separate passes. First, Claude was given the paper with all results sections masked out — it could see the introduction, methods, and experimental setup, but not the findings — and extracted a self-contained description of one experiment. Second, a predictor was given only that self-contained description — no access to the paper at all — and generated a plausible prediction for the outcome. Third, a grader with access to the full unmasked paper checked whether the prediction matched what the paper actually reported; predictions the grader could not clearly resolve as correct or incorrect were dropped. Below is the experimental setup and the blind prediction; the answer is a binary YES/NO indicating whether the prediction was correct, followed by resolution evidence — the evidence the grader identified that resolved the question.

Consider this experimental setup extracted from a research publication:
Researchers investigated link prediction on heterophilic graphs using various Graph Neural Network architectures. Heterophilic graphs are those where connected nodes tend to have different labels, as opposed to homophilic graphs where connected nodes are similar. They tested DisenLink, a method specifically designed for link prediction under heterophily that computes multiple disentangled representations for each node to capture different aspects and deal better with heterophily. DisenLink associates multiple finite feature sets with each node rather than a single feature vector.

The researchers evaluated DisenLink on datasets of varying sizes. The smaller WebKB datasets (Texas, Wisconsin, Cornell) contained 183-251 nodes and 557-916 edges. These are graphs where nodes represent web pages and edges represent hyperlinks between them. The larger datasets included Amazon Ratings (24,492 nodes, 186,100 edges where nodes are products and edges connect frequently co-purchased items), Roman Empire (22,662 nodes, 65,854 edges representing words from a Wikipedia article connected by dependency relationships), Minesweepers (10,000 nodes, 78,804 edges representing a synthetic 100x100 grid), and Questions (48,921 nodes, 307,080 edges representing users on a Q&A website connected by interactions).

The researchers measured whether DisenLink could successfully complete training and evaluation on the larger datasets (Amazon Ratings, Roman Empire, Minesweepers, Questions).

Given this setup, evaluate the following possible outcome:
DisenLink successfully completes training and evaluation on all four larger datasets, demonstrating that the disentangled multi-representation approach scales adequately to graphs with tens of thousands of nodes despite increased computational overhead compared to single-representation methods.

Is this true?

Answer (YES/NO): NO